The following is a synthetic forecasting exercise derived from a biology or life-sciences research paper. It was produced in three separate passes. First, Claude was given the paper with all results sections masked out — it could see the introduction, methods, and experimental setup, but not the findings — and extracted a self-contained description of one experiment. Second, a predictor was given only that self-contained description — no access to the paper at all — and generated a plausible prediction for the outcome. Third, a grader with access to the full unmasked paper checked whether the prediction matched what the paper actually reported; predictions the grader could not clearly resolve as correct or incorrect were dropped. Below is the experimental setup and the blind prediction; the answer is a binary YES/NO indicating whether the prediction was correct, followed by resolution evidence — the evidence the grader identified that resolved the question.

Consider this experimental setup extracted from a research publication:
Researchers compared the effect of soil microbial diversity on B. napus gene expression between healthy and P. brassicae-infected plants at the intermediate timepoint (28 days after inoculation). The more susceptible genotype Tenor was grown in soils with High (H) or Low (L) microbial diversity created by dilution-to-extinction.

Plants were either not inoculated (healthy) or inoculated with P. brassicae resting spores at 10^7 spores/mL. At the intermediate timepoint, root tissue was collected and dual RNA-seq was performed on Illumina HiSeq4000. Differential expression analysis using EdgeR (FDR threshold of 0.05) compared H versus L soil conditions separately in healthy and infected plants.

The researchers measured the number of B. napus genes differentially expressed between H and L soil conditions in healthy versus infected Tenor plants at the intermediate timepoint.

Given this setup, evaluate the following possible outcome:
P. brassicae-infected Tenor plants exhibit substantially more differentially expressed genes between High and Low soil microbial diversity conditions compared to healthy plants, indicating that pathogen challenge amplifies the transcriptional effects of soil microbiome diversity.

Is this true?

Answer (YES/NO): NO